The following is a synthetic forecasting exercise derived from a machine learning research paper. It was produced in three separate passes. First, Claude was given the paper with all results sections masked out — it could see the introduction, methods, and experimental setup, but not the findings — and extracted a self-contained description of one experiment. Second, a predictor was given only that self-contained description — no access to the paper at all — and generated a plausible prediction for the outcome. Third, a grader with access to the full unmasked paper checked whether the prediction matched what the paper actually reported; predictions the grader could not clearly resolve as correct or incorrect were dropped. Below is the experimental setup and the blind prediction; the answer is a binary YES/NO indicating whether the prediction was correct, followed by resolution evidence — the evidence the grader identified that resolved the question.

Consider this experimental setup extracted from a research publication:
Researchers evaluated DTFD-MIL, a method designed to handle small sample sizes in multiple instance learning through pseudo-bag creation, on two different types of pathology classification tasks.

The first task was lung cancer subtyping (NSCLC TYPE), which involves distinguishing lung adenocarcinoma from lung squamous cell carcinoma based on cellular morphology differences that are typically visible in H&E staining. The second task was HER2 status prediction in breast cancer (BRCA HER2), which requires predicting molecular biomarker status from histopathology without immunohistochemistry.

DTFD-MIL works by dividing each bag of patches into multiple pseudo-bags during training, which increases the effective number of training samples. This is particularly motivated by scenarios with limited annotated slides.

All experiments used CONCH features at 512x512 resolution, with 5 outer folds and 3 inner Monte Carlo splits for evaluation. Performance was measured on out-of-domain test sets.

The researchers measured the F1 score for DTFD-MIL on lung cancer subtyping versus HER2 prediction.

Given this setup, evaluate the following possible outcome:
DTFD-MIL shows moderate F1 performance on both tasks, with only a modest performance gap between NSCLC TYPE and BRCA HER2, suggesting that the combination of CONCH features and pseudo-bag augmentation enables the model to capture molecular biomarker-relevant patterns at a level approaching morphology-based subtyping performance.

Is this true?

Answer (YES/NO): NO